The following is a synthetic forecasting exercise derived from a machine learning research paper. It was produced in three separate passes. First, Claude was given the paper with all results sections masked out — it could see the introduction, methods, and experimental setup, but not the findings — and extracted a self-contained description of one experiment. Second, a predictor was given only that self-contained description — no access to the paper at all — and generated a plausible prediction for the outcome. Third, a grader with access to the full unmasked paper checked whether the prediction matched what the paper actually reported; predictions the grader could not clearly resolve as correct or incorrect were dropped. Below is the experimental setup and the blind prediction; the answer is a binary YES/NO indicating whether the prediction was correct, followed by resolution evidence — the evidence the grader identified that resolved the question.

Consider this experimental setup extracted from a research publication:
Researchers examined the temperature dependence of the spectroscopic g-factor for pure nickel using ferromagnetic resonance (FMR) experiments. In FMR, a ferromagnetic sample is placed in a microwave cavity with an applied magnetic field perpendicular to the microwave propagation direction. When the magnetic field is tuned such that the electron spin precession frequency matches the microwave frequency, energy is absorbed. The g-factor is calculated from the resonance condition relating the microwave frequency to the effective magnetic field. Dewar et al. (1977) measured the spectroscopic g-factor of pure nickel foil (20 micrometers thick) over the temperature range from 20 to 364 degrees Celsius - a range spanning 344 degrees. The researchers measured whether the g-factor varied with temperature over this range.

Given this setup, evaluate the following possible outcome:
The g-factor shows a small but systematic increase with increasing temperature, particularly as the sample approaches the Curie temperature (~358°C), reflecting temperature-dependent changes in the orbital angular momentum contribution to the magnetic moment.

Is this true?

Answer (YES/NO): NO